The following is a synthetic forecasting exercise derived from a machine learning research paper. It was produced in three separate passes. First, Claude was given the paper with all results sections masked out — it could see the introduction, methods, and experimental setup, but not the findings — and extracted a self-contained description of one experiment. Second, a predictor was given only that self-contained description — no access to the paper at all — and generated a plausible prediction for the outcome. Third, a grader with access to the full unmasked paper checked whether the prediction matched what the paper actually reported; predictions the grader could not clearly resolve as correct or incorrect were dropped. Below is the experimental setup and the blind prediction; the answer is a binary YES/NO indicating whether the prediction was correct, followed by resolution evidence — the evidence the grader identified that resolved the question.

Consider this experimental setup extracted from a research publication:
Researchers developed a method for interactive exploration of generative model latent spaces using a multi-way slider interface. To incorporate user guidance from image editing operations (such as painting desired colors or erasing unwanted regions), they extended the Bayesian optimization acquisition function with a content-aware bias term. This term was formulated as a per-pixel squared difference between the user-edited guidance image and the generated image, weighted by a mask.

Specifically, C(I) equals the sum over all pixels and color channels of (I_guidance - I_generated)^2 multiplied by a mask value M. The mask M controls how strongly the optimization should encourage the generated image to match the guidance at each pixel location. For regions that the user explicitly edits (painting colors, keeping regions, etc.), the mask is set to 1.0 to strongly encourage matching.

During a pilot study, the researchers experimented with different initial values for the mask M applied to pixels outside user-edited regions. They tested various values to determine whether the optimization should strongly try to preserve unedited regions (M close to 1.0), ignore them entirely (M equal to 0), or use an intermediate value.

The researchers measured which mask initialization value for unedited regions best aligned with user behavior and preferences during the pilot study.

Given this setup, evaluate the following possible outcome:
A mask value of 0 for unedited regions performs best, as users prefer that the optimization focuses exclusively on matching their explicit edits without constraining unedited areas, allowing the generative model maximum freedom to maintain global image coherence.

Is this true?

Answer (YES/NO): NO